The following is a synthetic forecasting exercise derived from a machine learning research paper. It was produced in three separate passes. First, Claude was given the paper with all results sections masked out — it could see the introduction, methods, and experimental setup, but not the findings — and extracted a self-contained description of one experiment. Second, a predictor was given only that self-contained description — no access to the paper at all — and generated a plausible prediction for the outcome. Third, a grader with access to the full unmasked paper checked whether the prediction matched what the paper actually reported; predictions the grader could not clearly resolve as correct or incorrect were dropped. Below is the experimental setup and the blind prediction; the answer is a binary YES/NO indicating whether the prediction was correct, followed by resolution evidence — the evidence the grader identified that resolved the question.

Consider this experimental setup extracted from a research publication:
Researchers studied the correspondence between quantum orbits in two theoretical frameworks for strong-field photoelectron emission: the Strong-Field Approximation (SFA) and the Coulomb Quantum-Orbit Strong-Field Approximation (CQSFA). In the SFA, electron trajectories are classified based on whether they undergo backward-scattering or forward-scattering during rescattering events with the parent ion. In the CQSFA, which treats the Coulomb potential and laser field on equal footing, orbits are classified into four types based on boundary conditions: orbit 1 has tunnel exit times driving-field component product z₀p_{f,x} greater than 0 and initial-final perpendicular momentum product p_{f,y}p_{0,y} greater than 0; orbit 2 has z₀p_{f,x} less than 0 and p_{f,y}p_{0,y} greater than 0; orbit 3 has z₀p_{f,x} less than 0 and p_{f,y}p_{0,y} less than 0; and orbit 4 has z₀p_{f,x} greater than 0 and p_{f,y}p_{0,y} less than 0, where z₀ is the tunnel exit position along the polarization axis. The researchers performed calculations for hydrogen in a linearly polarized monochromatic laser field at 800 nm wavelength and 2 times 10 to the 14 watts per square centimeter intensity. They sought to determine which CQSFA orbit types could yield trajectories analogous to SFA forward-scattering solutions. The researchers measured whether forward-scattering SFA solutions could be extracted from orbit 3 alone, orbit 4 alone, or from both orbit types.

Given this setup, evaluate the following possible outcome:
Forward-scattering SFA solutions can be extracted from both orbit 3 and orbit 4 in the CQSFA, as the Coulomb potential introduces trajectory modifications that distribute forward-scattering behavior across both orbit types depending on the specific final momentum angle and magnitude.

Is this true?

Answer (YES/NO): NO